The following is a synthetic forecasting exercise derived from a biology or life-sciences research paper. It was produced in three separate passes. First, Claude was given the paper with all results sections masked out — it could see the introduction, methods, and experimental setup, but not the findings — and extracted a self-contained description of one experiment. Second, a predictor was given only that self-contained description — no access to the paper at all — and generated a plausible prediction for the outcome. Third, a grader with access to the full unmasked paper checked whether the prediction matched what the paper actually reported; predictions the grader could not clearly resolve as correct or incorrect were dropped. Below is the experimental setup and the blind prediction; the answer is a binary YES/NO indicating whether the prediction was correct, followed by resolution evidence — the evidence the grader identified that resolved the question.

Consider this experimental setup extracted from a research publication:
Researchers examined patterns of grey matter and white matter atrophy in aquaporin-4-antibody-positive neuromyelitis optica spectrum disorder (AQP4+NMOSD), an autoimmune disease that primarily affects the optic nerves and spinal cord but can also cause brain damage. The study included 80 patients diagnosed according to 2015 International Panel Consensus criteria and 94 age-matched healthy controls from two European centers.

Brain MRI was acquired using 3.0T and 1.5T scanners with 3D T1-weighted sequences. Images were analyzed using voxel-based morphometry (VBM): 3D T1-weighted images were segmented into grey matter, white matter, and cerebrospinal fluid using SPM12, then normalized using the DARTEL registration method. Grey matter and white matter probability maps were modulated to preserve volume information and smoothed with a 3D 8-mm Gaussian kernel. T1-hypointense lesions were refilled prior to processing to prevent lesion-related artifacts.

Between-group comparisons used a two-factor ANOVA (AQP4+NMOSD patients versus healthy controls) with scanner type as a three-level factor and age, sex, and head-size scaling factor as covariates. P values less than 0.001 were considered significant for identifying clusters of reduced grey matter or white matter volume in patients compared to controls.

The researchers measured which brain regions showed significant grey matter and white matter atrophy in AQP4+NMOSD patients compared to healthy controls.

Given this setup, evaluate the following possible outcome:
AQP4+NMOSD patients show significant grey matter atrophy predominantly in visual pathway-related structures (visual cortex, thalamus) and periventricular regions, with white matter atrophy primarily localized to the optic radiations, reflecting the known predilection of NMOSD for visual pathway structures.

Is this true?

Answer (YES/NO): NO